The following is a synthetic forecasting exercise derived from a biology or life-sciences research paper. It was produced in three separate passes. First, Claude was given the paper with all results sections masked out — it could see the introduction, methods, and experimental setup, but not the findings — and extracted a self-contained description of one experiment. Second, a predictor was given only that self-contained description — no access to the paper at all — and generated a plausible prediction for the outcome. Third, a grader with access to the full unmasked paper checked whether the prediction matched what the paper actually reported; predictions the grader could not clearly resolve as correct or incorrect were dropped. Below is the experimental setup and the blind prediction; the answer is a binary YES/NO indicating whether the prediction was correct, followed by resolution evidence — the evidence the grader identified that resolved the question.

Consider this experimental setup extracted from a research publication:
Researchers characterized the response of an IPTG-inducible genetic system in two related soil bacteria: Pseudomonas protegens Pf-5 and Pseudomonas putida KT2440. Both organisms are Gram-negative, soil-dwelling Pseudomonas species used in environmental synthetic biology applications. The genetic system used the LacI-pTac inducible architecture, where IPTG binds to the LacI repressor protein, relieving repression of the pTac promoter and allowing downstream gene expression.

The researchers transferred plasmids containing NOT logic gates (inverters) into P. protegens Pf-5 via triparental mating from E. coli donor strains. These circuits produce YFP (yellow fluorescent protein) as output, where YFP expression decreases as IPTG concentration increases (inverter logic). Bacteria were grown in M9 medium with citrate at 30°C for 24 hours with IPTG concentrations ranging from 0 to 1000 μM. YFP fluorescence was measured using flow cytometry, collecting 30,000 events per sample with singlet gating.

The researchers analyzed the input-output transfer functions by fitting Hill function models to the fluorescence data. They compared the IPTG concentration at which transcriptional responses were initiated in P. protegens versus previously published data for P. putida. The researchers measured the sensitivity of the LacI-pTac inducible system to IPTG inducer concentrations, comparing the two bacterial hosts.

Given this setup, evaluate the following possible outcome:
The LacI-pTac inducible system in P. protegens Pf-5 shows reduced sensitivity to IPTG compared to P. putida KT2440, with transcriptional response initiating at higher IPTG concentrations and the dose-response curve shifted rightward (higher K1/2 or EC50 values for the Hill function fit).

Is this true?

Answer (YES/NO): NO